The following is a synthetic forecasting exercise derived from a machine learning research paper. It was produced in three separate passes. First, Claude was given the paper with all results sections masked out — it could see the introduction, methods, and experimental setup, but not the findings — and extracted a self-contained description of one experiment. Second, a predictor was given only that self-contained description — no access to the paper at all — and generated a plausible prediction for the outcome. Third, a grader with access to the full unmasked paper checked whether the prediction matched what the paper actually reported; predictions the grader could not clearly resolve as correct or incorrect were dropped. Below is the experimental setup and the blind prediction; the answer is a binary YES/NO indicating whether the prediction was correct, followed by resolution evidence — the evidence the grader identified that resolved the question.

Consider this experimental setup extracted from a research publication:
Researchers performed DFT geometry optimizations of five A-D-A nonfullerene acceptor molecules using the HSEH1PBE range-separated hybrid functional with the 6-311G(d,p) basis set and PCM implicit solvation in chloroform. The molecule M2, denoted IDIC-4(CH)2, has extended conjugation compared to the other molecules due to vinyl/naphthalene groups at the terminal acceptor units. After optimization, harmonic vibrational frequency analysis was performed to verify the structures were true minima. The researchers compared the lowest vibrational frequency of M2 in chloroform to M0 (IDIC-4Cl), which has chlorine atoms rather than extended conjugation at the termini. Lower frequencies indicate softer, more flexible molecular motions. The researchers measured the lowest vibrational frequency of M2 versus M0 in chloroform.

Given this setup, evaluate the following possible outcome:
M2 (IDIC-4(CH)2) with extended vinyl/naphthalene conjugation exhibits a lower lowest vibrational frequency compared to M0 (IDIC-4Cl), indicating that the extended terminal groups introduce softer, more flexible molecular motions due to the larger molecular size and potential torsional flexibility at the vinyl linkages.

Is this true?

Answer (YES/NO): YES